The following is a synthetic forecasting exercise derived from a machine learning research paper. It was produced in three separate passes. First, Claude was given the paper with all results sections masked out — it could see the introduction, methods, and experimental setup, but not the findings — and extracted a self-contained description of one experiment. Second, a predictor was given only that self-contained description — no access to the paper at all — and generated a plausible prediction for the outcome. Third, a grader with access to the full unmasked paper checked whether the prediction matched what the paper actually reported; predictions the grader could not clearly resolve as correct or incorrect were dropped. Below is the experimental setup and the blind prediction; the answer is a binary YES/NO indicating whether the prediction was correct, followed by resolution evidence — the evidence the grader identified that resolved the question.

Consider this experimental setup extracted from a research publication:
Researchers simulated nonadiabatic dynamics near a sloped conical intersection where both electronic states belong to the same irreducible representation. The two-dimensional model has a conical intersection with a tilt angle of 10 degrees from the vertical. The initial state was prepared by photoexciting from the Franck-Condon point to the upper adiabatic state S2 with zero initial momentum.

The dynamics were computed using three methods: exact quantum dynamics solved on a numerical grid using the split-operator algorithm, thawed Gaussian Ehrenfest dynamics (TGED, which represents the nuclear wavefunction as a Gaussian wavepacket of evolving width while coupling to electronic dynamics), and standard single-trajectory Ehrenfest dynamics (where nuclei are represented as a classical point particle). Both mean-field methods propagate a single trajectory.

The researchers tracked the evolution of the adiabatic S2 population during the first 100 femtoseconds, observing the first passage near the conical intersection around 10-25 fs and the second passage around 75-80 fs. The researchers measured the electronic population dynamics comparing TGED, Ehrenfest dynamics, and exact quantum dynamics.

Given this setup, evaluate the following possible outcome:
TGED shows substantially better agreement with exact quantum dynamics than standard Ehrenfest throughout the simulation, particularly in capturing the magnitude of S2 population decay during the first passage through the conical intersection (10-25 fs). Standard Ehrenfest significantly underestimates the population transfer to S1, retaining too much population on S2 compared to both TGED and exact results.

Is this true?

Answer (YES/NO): NO